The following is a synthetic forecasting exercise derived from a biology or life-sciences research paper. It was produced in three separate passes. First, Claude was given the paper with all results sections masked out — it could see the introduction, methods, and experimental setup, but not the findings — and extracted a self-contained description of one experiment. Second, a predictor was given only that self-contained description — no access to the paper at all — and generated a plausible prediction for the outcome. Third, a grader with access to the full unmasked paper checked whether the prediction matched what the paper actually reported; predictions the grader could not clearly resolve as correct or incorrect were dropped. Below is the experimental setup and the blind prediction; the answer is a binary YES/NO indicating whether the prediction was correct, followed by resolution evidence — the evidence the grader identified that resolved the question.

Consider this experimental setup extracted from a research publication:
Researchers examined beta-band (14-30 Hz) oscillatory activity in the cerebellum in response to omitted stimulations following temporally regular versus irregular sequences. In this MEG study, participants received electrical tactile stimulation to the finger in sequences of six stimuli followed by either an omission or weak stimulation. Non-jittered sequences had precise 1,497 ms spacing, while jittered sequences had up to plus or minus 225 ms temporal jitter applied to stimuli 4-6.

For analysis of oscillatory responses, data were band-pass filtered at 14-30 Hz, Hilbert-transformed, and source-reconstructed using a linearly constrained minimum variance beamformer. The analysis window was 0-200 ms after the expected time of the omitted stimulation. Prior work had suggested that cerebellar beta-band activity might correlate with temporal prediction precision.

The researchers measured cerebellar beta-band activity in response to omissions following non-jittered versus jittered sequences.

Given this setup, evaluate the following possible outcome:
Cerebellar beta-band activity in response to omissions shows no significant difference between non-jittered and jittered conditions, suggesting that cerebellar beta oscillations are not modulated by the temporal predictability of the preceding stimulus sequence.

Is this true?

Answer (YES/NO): NO